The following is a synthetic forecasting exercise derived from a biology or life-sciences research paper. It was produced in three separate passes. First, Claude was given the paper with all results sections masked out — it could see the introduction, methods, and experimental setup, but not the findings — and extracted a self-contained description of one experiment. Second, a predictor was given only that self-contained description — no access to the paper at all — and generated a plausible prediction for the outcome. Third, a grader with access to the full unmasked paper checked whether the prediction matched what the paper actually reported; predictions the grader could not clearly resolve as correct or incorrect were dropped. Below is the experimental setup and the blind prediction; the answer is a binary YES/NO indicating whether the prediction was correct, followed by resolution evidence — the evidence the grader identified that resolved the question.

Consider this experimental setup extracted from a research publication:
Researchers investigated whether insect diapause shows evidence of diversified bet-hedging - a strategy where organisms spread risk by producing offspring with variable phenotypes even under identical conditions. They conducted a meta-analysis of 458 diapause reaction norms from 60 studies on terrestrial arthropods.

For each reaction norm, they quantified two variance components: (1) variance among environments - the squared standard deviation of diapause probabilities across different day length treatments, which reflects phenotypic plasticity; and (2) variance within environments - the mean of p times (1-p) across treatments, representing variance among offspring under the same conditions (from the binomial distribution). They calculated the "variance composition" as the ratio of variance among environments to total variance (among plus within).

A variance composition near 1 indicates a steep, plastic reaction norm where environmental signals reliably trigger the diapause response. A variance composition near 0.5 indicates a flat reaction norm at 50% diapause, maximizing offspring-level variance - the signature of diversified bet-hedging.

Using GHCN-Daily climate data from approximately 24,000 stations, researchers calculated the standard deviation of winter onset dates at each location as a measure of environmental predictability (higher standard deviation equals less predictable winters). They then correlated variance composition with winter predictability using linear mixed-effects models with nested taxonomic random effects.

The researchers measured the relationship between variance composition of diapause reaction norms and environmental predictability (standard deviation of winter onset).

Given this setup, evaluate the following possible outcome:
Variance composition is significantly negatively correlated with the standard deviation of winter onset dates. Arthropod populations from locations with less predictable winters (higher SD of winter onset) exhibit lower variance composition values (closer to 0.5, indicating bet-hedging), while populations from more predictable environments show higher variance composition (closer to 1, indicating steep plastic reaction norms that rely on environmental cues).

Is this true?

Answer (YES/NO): NO